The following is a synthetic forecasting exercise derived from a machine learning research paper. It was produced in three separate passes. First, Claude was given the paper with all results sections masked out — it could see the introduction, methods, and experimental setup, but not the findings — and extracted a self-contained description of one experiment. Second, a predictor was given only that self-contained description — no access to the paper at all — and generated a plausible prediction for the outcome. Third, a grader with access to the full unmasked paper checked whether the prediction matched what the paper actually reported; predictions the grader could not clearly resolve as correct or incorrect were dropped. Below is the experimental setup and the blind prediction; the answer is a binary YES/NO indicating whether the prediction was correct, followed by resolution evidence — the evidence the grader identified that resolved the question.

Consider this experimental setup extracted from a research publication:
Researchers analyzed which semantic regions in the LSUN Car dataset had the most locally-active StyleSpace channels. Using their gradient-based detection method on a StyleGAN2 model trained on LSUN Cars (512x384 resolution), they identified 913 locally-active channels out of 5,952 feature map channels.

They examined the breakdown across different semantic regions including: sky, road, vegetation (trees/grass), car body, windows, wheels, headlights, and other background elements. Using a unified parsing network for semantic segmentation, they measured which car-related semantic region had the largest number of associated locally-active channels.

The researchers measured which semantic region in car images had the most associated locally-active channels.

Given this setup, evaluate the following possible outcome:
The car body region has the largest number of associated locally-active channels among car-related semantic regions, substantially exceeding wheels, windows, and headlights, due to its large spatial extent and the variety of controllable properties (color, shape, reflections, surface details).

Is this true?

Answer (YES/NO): NO